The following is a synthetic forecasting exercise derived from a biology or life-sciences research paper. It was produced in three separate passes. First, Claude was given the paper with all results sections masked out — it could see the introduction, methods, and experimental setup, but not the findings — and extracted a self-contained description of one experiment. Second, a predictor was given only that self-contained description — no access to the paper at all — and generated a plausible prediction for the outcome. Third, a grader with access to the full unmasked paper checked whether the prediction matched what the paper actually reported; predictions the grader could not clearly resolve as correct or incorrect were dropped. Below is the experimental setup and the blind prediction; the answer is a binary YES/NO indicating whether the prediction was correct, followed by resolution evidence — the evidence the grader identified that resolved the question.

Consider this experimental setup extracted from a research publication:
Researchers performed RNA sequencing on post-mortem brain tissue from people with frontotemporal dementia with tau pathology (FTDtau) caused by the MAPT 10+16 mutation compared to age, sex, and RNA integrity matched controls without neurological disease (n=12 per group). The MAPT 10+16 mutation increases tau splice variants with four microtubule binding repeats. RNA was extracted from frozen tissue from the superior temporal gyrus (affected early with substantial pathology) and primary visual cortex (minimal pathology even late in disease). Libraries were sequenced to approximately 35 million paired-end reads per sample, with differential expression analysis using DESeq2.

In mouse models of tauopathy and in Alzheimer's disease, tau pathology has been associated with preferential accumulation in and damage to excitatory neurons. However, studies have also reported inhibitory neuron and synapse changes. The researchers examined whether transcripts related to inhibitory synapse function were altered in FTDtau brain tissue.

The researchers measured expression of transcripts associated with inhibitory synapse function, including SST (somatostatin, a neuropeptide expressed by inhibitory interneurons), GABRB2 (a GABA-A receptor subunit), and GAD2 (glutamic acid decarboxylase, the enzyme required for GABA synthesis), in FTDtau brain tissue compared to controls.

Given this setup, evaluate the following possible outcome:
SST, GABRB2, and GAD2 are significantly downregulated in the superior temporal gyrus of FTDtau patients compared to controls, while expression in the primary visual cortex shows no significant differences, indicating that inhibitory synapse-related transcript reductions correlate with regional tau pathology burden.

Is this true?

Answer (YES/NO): NO